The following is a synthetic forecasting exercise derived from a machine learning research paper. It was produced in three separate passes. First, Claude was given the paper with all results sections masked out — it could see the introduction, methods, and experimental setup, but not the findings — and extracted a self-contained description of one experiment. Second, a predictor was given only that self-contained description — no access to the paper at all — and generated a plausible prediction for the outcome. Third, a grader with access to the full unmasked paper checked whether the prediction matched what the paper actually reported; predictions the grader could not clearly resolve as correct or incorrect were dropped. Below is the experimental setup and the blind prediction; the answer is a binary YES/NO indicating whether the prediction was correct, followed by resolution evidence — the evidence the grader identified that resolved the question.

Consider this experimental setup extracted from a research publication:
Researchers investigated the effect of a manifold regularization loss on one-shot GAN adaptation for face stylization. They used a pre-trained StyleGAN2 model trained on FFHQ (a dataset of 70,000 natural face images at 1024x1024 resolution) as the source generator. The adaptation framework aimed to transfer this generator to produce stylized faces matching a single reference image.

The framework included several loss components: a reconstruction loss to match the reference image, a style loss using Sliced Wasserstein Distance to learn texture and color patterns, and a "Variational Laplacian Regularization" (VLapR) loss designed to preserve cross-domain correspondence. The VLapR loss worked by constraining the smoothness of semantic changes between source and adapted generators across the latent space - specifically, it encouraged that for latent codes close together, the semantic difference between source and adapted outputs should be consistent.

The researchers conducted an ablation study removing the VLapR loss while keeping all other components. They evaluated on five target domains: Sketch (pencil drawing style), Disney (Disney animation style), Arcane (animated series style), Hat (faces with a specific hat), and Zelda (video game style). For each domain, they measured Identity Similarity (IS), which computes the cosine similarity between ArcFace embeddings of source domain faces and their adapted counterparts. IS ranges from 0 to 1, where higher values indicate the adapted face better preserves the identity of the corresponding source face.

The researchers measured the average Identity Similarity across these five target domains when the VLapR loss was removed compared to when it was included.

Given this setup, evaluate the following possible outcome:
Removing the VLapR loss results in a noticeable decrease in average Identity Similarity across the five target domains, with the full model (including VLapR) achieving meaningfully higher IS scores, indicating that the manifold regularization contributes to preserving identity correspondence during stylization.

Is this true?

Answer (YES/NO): YES